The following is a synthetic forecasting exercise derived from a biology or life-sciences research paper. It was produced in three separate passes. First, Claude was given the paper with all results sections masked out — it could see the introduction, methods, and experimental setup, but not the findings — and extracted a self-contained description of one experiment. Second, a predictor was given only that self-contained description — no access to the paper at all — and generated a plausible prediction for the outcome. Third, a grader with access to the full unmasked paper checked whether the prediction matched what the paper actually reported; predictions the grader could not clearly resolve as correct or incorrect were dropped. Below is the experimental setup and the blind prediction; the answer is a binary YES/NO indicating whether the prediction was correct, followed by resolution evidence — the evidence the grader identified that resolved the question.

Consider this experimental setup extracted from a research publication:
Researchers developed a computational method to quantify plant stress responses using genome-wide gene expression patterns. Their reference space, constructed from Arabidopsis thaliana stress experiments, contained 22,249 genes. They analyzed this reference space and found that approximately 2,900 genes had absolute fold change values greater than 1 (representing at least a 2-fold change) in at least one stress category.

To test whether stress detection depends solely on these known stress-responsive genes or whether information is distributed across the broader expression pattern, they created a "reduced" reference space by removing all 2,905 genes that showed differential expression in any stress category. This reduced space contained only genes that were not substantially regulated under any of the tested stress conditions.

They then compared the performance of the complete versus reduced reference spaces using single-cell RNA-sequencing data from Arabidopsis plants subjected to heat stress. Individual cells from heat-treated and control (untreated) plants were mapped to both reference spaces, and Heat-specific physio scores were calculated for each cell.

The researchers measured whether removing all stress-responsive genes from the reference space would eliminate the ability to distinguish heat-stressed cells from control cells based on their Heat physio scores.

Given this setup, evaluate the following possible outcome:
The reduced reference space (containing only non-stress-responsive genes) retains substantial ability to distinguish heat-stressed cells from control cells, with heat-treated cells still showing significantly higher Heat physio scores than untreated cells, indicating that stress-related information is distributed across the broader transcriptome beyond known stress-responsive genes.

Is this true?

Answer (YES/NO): YES